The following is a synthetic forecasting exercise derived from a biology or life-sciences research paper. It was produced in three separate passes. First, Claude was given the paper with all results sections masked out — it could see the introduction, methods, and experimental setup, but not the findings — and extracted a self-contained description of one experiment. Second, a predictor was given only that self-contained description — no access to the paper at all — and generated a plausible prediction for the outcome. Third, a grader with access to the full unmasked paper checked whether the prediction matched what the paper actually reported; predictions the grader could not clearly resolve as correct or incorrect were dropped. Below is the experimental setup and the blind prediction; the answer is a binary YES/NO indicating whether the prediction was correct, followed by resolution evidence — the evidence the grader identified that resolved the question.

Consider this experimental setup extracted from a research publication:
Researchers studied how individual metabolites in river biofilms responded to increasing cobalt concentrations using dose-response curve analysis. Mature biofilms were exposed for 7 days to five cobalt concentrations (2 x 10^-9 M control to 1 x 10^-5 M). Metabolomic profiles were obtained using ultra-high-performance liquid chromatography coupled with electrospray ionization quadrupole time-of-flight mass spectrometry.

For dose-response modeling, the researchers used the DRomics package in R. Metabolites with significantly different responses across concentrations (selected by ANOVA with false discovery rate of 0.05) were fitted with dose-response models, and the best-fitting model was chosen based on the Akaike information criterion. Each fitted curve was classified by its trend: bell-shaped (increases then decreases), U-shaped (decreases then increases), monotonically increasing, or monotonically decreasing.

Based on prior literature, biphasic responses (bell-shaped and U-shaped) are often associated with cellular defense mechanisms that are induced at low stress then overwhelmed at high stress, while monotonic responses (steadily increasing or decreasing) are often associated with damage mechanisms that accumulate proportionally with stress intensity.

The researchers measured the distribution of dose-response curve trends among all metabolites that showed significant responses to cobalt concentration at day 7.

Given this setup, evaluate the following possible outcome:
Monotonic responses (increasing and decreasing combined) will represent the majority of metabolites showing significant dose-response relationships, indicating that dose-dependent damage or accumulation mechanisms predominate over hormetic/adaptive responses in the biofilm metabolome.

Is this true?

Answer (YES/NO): NO